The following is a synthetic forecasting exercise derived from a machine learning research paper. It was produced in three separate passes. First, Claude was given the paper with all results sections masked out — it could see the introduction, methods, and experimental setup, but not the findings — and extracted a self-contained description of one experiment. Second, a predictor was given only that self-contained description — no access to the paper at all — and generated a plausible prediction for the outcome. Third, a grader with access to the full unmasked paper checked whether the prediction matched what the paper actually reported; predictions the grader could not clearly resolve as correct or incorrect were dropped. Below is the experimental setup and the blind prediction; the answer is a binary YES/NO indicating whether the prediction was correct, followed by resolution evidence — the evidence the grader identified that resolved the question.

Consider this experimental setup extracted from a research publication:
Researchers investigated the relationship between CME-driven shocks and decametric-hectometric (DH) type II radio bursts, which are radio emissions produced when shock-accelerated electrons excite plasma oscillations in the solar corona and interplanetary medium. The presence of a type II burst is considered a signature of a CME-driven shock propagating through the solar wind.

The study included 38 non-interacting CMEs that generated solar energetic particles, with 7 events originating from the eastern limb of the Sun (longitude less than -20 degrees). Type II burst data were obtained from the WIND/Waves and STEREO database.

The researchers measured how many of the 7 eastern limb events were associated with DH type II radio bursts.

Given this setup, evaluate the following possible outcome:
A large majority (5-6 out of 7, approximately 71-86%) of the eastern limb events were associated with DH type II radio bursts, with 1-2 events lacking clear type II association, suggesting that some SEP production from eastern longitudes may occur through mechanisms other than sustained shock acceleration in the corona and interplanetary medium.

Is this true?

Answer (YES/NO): NO